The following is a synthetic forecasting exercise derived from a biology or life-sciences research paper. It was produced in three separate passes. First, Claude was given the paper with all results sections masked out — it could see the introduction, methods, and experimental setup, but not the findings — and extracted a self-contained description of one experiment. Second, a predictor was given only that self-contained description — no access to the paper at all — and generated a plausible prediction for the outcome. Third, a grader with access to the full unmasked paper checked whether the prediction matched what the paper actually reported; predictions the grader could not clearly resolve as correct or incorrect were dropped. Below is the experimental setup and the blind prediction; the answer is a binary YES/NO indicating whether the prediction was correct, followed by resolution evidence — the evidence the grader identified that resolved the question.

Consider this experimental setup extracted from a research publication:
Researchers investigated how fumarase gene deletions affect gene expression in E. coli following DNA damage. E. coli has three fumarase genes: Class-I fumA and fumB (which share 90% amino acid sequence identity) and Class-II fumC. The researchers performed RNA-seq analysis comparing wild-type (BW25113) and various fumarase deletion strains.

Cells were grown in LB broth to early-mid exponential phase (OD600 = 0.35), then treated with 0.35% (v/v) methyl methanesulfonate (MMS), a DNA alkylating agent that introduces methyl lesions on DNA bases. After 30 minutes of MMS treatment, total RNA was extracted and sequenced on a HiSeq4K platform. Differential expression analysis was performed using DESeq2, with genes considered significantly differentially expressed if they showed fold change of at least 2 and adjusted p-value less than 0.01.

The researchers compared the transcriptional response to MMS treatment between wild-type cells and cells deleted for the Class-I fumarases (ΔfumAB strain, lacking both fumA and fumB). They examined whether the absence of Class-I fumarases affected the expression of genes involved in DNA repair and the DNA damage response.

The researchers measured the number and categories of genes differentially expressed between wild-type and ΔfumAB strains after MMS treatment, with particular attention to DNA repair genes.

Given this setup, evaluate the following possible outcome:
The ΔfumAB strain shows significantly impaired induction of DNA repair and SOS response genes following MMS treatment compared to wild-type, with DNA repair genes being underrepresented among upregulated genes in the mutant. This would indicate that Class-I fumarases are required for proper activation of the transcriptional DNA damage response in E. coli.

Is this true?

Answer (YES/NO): NO